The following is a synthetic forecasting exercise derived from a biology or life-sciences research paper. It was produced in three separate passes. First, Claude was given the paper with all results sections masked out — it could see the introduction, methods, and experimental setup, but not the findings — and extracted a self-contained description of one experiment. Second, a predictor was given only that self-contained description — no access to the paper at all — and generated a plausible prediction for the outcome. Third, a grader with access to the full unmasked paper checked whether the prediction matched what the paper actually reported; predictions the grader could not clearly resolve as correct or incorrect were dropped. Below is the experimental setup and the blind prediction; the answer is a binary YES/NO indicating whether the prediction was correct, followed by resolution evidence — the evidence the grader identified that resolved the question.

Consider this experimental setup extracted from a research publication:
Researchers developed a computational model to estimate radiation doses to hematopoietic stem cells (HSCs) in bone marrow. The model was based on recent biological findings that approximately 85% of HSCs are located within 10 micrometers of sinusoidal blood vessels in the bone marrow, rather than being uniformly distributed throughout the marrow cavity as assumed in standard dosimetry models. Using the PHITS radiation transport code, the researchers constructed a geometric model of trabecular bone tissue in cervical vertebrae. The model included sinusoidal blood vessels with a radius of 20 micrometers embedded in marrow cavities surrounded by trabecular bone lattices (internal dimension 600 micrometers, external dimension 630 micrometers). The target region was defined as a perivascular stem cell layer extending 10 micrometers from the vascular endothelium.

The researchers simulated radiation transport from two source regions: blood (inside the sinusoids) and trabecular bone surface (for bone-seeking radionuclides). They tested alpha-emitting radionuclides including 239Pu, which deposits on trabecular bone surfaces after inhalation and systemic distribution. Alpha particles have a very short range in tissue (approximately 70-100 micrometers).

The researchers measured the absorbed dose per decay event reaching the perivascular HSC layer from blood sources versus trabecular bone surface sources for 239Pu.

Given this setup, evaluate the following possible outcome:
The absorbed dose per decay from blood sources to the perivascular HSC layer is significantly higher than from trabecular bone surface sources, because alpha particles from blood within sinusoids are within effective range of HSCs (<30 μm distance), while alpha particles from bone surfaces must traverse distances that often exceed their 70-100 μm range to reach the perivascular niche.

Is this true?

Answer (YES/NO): YES